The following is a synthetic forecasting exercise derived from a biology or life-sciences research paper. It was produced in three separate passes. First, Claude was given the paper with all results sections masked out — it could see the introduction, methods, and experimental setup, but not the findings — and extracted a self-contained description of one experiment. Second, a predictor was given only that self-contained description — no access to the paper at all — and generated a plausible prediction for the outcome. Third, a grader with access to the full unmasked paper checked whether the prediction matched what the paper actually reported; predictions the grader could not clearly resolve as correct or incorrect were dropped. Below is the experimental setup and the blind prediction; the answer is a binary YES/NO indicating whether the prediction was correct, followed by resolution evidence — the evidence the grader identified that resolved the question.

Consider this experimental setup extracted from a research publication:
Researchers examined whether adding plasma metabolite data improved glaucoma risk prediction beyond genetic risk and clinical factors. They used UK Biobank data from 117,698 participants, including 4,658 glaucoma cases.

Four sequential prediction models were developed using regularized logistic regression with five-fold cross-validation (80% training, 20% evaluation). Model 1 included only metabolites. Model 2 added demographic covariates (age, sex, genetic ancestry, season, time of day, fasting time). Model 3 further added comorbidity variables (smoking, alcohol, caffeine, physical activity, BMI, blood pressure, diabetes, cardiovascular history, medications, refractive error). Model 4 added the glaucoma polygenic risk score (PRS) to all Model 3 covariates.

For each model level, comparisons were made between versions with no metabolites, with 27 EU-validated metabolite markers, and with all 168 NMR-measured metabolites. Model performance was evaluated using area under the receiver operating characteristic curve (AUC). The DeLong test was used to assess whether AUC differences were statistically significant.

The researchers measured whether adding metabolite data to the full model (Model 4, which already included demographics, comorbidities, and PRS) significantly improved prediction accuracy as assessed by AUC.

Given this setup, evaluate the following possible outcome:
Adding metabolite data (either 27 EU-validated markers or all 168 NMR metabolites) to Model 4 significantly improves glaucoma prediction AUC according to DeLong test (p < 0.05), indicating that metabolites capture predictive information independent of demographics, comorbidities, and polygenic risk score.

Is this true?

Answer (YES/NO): NO